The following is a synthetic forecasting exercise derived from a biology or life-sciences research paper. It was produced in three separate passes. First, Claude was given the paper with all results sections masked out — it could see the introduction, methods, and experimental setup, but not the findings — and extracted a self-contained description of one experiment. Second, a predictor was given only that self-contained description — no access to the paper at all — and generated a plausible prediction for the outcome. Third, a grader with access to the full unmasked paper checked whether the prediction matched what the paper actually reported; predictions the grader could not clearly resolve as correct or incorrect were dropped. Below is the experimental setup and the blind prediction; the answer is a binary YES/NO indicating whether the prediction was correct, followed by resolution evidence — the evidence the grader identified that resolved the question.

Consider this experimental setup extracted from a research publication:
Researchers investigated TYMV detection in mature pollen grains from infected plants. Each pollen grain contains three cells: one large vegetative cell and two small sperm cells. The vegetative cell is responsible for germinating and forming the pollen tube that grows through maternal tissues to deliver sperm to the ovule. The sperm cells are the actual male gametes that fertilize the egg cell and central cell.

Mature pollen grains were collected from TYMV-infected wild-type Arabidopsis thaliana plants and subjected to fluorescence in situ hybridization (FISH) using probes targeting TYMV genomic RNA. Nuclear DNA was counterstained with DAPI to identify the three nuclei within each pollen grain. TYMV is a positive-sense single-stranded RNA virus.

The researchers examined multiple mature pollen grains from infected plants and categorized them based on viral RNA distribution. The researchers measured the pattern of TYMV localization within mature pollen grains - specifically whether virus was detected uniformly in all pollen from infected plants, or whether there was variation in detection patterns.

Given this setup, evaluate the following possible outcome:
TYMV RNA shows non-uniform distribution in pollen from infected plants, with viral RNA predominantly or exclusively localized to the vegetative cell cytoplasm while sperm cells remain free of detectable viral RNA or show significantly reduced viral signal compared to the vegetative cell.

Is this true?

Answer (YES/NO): NO